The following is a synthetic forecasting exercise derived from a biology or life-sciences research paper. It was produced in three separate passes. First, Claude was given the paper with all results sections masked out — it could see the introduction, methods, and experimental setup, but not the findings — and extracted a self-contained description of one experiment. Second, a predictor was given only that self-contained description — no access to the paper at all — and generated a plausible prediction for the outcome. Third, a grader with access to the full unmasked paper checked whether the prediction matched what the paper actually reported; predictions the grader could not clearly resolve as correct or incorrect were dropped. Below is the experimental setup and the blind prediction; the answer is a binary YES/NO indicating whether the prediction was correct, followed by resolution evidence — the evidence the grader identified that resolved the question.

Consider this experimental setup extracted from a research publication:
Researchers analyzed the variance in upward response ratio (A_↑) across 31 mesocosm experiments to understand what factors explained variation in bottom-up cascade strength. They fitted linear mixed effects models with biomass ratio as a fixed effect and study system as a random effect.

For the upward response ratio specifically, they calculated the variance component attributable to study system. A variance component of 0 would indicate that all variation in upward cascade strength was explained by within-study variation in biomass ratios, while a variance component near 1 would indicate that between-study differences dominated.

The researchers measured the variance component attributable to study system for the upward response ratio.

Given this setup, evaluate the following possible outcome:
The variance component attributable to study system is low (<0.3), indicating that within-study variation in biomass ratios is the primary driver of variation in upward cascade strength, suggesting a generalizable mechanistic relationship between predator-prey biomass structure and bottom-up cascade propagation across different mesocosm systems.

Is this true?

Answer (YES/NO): YES